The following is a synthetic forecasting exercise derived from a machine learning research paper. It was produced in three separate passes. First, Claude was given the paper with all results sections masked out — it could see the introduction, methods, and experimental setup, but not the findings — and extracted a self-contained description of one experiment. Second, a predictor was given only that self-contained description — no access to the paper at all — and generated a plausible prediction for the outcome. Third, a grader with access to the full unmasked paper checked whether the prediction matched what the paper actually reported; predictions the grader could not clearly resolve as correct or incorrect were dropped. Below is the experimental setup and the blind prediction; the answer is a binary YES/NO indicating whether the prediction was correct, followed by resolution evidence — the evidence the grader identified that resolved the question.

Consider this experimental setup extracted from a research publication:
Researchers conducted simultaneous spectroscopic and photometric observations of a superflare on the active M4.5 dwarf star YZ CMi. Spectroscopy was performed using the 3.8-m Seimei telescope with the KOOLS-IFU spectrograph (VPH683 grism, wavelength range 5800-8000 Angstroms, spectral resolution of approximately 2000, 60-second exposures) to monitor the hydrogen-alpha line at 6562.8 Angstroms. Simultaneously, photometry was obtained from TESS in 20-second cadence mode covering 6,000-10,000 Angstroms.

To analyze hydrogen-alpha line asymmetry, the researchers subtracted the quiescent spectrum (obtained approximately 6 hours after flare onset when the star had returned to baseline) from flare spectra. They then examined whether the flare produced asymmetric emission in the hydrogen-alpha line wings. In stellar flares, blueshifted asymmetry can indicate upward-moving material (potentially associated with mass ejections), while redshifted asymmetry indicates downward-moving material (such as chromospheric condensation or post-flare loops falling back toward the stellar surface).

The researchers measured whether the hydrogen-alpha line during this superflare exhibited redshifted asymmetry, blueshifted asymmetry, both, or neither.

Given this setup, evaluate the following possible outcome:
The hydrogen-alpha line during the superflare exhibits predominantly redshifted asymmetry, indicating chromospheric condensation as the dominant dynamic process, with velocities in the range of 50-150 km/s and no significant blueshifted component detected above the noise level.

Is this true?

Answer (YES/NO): NO